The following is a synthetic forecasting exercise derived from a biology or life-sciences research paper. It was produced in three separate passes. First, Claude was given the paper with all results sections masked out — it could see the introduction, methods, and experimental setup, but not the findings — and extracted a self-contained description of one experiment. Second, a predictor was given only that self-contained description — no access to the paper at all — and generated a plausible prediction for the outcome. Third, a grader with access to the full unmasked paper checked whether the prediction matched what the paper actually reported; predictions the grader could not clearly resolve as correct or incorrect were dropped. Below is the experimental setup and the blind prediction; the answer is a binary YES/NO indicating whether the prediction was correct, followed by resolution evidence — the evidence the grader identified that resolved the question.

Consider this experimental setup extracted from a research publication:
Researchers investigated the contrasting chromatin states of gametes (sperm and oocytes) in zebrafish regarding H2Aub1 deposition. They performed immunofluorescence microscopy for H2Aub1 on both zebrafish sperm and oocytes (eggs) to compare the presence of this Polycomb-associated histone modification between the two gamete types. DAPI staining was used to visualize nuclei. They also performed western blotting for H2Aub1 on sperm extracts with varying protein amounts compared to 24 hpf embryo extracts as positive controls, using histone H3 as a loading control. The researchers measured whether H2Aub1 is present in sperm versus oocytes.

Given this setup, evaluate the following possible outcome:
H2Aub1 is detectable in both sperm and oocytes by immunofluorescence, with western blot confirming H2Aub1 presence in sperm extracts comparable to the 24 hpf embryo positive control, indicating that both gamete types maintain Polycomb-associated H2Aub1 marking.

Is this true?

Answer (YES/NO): NO